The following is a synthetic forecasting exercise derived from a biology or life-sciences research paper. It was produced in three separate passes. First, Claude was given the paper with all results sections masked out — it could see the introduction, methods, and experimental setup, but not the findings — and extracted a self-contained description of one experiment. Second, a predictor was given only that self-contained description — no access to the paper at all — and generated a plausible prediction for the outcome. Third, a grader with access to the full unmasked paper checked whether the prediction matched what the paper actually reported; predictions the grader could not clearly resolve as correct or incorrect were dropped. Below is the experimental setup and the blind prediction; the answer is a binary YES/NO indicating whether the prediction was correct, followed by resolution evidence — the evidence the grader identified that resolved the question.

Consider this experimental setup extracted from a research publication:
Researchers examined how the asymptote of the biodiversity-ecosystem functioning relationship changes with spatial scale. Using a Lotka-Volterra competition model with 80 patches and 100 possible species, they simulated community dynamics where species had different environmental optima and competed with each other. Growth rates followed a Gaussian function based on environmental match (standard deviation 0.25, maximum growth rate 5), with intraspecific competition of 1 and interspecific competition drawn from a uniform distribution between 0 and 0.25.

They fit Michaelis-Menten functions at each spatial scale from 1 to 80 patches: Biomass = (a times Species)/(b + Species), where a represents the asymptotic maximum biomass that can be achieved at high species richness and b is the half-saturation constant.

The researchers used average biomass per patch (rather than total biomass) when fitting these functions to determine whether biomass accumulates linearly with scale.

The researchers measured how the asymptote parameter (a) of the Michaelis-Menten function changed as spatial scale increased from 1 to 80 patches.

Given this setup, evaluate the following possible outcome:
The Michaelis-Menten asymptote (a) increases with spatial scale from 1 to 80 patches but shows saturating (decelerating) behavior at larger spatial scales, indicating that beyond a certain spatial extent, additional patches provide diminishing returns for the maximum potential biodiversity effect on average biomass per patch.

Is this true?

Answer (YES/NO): NO